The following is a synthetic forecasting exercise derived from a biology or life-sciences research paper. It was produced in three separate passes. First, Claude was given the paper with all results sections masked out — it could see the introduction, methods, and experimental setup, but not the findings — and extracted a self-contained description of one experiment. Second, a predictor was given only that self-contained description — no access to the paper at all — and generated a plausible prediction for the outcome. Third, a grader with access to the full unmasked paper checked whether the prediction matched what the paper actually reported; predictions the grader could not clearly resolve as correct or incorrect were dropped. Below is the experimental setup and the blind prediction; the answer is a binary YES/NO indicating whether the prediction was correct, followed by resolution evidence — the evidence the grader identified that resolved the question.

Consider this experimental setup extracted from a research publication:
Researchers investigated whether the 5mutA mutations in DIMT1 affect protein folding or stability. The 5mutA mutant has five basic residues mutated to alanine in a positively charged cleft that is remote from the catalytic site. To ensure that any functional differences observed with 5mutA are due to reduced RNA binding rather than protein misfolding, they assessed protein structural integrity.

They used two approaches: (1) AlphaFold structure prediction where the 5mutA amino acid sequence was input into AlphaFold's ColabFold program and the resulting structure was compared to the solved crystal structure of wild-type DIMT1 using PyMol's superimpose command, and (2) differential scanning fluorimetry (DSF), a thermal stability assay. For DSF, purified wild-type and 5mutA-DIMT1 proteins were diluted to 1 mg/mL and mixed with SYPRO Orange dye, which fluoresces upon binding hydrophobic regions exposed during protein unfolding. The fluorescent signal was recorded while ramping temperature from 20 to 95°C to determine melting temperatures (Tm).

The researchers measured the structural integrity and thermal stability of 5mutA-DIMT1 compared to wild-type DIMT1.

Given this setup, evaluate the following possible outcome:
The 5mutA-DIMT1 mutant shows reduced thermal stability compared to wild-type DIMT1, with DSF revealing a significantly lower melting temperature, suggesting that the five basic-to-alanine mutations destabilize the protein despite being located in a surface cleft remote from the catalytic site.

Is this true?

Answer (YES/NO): NO